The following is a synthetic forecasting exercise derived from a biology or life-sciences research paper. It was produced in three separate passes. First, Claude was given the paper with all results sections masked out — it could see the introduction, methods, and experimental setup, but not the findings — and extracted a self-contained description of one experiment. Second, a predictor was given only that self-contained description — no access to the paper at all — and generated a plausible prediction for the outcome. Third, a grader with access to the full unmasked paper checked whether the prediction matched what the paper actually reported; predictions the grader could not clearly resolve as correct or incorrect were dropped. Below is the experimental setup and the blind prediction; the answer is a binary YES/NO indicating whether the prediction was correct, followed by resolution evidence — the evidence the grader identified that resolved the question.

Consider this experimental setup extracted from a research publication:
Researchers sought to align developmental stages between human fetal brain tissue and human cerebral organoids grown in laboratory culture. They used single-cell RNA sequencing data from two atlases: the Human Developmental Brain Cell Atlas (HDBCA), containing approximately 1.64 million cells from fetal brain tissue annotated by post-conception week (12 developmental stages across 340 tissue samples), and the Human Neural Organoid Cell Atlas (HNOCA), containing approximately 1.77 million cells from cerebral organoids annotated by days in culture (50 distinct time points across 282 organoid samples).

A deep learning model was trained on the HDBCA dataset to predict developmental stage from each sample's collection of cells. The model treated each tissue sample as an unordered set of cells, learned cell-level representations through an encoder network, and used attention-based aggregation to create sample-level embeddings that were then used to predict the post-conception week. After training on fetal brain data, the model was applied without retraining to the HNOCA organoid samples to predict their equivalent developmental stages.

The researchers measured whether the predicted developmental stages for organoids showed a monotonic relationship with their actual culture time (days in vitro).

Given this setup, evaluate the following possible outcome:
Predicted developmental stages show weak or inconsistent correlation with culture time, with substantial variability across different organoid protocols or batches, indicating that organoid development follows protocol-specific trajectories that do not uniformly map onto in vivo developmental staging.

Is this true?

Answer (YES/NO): NO